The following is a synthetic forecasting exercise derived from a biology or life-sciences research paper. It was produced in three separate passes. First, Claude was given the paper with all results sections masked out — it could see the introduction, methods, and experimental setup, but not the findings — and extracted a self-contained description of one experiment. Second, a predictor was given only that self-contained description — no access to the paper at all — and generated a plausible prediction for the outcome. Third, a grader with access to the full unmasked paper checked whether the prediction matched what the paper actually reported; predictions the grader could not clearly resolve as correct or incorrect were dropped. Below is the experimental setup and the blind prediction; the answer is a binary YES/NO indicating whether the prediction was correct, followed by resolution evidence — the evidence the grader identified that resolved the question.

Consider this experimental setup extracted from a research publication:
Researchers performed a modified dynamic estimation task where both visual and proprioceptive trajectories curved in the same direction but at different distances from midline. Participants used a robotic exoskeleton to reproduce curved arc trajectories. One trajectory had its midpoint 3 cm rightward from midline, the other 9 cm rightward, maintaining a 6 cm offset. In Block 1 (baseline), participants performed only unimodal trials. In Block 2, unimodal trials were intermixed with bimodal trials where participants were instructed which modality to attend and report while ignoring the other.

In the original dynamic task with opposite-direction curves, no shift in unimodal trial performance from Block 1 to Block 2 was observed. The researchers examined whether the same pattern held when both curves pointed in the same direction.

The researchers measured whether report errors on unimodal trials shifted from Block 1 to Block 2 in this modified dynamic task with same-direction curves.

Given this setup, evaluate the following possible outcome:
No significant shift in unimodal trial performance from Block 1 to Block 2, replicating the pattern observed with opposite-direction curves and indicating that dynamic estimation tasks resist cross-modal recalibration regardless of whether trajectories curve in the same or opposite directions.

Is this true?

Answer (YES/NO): NO